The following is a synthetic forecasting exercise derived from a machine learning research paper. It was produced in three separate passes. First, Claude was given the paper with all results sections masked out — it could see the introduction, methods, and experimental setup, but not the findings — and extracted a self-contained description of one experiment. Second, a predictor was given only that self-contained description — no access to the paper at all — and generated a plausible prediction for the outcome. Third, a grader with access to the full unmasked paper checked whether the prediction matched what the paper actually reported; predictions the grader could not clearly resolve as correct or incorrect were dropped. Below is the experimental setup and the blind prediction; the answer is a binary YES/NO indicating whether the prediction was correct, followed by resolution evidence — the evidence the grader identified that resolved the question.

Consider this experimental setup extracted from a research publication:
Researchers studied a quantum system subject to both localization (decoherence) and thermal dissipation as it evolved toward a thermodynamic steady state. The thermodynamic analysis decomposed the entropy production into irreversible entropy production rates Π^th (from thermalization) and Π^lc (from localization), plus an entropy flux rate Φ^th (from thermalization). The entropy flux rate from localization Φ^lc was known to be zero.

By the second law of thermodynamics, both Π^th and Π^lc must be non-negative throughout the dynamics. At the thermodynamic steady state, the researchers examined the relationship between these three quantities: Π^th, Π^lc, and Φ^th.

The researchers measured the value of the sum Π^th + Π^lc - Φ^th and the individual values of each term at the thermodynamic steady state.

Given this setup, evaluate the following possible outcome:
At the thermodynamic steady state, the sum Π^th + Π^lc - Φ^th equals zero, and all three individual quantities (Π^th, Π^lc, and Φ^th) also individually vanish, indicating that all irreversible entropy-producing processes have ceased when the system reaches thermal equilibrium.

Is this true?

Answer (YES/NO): NO